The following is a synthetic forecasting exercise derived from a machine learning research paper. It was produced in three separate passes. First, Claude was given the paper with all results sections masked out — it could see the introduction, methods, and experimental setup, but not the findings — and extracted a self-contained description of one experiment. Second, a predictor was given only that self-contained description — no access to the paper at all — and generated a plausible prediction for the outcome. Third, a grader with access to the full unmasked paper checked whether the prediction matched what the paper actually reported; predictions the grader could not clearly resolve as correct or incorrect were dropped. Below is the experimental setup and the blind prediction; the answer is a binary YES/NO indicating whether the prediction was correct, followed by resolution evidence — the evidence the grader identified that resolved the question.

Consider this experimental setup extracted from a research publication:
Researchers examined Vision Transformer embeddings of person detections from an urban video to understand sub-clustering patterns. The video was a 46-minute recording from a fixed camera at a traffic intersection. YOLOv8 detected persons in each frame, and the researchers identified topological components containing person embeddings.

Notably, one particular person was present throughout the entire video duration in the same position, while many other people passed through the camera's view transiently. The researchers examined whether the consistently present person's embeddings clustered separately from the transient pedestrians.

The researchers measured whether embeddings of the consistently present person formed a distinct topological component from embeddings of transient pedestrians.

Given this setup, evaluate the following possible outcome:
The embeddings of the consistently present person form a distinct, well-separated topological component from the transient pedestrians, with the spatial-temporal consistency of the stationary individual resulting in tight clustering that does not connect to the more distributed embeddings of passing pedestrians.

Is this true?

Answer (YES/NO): YES